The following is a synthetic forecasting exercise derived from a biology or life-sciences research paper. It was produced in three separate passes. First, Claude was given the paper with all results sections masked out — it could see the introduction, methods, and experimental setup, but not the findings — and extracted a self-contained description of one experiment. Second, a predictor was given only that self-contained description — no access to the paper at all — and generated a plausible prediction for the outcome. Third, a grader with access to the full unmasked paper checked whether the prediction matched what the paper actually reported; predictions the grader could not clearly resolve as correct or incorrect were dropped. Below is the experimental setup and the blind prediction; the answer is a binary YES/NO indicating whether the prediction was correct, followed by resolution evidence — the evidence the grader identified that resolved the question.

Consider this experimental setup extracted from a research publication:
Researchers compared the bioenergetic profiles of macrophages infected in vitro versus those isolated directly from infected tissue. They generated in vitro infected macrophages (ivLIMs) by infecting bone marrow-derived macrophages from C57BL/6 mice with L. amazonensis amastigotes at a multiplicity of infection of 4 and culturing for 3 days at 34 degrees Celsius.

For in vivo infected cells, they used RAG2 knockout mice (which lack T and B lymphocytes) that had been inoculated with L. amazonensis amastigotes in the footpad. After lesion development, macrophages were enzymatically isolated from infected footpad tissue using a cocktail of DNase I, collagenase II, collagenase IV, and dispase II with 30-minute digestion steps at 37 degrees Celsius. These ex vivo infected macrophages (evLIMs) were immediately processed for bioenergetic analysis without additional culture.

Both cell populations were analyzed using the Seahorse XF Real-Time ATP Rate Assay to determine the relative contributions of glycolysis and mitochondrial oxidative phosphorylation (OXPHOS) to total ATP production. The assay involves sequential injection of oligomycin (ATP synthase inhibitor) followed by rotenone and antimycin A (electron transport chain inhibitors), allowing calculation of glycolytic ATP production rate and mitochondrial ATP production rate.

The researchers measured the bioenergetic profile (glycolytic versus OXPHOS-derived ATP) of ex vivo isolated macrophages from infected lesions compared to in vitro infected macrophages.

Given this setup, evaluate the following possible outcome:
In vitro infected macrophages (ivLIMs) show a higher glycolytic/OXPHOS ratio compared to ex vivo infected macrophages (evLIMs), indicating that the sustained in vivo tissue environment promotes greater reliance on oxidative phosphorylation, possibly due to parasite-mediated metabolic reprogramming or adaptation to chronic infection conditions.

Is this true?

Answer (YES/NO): NO